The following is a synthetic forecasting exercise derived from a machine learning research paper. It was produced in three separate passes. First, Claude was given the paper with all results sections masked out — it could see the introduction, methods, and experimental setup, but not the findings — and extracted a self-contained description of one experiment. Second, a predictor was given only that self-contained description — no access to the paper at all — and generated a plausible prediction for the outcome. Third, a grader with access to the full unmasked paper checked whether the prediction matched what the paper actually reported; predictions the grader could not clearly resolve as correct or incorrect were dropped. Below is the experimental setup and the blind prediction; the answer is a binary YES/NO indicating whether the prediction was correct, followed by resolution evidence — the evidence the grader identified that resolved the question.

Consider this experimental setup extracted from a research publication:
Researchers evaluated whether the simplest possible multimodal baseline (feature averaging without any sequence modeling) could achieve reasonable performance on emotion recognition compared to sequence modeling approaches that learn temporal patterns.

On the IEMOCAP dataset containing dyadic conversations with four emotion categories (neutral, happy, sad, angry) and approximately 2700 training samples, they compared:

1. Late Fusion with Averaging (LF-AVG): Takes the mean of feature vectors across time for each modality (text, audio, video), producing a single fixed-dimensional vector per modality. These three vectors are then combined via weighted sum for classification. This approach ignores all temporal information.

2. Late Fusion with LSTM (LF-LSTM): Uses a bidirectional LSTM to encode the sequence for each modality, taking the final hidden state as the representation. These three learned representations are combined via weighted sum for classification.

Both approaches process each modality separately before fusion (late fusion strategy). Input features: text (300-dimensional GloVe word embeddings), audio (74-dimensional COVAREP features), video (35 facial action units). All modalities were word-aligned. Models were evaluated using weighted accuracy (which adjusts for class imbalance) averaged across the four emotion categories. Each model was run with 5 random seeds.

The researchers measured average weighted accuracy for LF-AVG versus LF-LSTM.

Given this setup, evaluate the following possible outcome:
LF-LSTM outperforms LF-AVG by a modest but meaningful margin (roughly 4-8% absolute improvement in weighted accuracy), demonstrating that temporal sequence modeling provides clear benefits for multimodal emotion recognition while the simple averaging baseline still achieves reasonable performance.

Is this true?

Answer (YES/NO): NO